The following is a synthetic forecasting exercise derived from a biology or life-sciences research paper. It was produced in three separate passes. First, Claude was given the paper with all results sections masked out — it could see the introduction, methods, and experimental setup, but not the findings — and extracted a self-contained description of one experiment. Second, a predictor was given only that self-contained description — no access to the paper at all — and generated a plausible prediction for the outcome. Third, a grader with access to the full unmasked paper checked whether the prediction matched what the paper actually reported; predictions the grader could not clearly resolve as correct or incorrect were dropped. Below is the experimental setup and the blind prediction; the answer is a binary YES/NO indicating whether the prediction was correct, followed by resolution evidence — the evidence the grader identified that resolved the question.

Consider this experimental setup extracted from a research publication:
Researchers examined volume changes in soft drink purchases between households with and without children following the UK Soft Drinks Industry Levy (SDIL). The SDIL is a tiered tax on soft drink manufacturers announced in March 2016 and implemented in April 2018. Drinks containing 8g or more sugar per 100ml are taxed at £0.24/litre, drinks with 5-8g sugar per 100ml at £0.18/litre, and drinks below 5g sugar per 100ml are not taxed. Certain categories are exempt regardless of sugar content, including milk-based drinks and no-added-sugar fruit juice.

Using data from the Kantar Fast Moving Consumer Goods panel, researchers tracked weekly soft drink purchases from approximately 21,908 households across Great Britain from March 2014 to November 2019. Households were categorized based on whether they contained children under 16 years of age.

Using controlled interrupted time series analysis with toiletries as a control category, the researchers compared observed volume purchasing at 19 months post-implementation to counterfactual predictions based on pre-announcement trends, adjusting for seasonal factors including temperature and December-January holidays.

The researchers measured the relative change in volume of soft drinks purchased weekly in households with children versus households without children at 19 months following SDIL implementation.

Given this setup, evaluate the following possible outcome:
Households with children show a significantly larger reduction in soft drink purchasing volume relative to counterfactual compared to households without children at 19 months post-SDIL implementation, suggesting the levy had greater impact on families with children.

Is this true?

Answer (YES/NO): YES